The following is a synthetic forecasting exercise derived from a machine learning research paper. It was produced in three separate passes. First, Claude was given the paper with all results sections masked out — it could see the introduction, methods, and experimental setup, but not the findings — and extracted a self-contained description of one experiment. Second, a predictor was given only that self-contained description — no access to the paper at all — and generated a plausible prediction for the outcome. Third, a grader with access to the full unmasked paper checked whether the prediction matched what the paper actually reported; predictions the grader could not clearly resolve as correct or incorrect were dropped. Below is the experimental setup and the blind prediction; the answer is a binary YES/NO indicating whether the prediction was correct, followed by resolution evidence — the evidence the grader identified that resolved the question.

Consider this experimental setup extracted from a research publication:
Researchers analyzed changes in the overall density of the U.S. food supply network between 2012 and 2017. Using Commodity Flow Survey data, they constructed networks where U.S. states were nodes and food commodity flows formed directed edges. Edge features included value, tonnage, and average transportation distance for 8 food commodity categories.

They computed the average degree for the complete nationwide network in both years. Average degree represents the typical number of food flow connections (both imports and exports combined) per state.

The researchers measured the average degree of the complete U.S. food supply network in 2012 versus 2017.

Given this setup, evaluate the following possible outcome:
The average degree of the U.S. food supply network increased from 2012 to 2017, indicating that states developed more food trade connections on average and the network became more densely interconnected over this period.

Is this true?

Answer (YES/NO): NO